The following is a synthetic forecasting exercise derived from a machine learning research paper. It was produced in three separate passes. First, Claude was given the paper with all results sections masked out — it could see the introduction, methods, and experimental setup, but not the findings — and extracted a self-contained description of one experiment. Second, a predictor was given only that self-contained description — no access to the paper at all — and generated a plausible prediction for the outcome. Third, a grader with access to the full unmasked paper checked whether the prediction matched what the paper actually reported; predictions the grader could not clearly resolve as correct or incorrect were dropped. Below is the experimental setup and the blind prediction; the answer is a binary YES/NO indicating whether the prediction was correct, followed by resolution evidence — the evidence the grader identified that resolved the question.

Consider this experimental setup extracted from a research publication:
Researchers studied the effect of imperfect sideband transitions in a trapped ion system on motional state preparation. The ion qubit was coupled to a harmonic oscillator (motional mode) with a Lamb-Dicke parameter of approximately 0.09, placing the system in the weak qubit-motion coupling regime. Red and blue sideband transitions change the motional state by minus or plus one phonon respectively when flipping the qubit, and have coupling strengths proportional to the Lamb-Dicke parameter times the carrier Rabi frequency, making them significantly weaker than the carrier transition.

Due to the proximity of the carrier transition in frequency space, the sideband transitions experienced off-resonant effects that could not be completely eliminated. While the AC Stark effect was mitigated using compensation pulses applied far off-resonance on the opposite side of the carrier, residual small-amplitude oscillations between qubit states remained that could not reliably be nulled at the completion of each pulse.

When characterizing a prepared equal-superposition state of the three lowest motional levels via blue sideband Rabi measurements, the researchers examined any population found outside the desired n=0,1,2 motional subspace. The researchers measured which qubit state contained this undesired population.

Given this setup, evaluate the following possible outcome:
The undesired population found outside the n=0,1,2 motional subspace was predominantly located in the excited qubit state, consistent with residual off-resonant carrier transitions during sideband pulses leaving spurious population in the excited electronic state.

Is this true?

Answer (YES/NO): YES